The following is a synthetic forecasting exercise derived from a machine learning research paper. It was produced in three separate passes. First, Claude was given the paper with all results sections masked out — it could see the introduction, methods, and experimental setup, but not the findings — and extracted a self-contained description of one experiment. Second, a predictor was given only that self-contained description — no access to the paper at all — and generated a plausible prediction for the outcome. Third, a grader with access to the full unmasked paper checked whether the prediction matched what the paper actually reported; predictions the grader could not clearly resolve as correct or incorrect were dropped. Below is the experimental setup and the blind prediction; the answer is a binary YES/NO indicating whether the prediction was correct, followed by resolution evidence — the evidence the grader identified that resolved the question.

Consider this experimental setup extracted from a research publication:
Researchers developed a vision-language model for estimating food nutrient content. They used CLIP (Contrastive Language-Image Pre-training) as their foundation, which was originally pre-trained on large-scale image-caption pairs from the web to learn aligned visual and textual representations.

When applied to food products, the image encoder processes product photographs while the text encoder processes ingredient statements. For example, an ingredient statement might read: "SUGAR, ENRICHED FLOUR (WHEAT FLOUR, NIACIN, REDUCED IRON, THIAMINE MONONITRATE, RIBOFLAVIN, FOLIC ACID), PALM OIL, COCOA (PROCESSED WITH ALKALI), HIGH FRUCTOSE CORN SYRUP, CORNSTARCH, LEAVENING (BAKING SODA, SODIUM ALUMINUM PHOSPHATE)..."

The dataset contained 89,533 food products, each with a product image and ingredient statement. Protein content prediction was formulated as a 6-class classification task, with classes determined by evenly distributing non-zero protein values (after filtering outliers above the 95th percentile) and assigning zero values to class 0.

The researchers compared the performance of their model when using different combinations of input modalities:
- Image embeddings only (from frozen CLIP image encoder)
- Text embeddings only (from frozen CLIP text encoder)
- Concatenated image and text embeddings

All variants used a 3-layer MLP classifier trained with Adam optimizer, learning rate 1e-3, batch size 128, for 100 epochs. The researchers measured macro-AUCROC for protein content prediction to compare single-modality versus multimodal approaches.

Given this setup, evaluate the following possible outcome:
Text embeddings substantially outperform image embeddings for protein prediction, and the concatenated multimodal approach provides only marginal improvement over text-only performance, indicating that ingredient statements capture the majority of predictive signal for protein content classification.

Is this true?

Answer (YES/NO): NO